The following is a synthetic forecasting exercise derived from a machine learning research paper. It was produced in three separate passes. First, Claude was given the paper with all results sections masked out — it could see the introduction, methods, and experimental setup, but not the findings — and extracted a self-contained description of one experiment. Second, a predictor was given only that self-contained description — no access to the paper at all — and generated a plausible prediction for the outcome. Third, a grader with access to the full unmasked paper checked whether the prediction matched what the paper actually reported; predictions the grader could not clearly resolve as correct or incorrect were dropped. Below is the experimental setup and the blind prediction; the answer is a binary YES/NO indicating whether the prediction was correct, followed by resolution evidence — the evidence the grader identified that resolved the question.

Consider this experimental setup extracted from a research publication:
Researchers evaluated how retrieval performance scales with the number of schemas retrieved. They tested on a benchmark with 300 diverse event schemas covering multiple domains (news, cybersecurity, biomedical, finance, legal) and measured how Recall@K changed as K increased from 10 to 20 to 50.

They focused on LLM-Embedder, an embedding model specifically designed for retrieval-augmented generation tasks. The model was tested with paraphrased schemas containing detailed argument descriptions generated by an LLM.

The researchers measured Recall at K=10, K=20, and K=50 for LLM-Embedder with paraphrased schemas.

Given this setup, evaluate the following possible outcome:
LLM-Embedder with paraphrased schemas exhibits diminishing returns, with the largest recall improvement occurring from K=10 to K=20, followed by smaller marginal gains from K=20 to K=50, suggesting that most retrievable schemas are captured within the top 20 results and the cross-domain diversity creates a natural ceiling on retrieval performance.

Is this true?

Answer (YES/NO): YES